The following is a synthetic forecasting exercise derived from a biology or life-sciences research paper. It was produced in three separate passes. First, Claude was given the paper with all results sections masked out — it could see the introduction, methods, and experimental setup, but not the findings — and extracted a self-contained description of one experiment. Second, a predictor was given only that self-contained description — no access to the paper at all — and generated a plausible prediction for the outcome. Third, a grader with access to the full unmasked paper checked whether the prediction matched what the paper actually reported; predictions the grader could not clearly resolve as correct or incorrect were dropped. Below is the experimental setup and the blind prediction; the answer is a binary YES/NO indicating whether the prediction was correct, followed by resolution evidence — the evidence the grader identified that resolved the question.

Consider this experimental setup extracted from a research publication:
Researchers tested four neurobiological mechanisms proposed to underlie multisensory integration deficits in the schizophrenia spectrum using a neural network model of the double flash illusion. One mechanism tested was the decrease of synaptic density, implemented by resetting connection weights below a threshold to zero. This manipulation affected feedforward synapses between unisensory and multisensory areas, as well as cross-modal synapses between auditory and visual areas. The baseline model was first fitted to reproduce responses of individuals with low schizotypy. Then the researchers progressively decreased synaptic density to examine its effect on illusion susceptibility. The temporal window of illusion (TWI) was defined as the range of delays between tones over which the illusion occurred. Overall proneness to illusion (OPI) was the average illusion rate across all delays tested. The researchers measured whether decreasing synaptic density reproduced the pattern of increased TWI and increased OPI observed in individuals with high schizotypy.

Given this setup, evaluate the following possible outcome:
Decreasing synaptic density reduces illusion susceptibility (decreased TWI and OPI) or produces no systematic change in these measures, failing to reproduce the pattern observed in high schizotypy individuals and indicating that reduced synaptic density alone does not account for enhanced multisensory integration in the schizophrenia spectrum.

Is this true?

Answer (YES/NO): YES